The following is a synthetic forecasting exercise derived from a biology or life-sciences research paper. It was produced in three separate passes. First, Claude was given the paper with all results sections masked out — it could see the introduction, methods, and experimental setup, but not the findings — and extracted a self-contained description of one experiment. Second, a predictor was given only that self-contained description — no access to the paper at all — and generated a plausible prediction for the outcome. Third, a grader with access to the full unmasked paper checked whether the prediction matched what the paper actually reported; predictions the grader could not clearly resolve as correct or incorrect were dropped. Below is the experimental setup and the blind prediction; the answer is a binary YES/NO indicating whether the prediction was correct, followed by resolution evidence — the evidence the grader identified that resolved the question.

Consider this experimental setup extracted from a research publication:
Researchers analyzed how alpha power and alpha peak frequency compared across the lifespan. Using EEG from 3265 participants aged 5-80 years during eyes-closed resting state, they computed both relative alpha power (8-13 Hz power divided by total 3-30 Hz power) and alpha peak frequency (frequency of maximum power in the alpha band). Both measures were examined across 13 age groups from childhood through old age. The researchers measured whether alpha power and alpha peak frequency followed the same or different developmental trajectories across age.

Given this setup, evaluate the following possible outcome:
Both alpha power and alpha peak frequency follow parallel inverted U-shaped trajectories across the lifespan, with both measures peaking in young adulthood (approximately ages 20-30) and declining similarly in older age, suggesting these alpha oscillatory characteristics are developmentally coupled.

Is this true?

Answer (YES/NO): NO